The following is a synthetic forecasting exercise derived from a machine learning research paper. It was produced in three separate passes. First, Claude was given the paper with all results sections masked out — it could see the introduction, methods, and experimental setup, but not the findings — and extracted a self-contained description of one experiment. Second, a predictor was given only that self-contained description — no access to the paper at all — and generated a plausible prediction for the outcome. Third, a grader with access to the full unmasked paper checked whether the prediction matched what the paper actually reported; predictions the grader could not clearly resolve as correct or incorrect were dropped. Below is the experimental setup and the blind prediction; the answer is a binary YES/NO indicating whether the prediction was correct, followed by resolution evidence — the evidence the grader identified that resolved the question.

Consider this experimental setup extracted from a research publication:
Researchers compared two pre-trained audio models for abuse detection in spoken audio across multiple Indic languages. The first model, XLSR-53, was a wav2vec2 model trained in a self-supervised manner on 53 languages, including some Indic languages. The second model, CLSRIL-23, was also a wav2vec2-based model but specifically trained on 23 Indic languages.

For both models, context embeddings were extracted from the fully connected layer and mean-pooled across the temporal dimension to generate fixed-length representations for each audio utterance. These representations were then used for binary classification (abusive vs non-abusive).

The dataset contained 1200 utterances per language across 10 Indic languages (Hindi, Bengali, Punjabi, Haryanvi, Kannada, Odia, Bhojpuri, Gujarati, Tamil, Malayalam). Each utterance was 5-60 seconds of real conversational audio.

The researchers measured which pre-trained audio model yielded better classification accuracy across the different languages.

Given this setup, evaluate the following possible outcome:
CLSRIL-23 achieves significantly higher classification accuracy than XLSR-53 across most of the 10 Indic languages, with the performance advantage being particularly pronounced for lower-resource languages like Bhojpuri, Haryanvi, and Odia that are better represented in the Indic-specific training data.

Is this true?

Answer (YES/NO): NO